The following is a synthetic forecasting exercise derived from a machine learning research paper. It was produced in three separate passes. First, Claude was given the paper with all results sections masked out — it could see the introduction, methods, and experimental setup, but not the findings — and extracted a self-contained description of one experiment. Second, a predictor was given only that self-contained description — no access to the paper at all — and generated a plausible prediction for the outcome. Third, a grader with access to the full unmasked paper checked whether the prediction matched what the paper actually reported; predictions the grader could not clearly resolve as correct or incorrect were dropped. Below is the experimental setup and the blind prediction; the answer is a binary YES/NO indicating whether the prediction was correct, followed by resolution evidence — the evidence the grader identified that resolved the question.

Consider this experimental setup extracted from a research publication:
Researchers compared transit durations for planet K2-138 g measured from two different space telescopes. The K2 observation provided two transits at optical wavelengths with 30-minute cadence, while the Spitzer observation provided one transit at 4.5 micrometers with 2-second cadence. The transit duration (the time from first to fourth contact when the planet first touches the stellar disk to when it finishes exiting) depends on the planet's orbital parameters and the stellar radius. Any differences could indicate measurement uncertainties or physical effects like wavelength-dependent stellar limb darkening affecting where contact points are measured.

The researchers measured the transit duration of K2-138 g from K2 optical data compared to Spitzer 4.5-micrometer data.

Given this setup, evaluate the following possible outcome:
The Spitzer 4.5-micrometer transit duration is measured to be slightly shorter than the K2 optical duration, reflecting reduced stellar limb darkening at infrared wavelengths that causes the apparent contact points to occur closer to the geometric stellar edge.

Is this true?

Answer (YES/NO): NO